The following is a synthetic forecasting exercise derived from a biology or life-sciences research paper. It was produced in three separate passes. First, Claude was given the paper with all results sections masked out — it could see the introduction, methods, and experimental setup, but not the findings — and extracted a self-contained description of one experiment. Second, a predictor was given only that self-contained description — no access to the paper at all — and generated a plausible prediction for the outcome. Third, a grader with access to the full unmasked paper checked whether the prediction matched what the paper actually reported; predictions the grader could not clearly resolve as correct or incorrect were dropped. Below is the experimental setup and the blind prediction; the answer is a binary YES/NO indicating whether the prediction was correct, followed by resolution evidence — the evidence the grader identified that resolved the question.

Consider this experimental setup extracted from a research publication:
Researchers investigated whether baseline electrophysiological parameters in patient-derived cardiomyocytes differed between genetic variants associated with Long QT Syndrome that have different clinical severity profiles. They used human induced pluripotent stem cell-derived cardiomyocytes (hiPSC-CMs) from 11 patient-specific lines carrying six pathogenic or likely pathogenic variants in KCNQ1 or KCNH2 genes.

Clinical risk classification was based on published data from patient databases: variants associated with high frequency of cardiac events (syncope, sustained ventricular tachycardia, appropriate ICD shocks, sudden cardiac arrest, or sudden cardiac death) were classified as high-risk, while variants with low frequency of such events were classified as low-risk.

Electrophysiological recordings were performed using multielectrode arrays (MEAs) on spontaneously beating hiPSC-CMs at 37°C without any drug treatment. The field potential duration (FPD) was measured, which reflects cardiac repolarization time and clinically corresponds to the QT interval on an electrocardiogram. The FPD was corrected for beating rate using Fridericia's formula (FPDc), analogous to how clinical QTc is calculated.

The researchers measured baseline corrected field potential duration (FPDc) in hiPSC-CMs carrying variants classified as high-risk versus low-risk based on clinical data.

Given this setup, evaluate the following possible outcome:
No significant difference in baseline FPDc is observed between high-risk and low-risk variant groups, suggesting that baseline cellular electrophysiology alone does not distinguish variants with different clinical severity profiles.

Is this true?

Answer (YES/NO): NO